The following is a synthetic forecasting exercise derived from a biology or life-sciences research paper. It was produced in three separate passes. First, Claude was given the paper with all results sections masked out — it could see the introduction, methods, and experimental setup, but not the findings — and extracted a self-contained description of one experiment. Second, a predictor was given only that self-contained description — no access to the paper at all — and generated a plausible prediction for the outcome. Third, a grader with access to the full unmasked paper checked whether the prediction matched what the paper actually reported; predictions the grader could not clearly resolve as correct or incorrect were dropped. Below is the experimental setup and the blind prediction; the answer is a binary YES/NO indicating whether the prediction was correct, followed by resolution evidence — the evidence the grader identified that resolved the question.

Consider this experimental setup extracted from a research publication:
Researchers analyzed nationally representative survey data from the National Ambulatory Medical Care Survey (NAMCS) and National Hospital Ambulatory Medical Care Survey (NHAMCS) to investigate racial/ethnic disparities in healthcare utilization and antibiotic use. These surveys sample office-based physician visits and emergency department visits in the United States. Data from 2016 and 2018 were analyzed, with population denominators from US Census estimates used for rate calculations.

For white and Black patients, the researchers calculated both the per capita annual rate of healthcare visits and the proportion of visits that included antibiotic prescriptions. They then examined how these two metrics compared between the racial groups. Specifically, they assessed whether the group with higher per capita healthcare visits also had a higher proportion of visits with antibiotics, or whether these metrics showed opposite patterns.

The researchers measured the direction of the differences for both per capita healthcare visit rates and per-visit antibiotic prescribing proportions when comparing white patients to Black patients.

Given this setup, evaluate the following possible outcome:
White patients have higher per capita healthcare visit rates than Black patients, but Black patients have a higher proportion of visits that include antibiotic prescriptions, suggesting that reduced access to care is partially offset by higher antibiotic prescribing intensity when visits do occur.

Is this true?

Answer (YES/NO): YES